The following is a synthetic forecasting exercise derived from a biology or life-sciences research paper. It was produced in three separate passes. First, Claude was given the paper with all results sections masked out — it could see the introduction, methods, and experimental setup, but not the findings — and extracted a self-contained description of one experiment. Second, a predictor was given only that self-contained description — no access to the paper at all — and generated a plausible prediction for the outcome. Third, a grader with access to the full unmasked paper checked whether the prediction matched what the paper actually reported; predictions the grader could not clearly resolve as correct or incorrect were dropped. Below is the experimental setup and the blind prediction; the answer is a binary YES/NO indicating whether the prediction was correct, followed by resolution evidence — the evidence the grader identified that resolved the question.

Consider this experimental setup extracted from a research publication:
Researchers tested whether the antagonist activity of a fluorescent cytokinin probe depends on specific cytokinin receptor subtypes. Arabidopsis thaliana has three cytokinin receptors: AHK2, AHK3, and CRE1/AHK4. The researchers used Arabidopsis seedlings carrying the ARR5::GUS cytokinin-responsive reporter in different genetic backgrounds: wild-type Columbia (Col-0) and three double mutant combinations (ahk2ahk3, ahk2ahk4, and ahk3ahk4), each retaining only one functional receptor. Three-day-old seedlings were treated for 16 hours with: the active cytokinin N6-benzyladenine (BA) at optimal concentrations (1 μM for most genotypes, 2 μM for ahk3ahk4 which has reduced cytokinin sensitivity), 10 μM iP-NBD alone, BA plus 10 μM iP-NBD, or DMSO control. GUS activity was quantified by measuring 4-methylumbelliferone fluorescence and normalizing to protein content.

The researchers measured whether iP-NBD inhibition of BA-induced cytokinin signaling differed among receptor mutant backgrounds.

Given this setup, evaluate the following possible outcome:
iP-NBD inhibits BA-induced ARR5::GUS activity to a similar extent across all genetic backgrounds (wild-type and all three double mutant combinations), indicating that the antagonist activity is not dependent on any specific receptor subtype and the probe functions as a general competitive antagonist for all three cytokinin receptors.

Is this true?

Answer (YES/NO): NO